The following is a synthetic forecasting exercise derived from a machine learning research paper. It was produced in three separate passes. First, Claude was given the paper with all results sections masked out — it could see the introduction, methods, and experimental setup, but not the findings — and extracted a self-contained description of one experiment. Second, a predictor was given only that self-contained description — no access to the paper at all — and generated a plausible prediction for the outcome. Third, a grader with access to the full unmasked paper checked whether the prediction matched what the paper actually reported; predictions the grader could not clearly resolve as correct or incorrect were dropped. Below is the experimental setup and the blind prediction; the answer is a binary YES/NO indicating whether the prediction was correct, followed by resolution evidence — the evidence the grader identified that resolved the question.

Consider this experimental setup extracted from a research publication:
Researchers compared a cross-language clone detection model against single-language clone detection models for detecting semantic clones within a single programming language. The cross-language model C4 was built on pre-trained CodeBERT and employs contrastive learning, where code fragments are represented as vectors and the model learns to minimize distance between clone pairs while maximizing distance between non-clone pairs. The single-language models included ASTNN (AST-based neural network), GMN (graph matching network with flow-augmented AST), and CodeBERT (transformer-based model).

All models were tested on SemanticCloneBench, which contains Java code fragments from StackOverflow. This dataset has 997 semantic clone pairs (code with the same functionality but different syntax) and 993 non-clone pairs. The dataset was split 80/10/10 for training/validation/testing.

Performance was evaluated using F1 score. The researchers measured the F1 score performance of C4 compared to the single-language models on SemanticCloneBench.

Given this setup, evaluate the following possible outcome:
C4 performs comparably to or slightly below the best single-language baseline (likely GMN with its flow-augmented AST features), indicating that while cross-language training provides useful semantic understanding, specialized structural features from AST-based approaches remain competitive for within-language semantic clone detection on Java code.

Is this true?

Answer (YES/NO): NO